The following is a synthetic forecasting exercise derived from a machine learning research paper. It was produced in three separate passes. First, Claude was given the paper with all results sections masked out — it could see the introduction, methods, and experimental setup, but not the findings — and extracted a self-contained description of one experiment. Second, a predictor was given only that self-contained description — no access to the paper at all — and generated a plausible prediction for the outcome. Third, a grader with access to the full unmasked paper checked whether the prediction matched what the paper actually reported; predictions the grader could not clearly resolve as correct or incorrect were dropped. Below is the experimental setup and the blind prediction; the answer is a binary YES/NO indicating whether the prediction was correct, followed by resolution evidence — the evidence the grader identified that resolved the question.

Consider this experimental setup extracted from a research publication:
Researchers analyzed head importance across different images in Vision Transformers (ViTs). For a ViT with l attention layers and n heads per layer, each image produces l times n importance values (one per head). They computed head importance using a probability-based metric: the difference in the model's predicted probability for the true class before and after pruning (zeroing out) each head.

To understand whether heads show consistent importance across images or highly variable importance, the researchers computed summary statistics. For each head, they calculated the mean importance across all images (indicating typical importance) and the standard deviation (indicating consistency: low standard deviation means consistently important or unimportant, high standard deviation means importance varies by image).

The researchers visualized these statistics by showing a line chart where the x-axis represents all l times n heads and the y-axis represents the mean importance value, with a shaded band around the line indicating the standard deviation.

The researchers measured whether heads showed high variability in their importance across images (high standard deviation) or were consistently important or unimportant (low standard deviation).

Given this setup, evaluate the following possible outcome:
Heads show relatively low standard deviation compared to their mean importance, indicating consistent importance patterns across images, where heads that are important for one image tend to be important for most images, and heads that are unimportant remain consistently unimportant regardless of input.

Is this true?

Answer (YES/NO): NO